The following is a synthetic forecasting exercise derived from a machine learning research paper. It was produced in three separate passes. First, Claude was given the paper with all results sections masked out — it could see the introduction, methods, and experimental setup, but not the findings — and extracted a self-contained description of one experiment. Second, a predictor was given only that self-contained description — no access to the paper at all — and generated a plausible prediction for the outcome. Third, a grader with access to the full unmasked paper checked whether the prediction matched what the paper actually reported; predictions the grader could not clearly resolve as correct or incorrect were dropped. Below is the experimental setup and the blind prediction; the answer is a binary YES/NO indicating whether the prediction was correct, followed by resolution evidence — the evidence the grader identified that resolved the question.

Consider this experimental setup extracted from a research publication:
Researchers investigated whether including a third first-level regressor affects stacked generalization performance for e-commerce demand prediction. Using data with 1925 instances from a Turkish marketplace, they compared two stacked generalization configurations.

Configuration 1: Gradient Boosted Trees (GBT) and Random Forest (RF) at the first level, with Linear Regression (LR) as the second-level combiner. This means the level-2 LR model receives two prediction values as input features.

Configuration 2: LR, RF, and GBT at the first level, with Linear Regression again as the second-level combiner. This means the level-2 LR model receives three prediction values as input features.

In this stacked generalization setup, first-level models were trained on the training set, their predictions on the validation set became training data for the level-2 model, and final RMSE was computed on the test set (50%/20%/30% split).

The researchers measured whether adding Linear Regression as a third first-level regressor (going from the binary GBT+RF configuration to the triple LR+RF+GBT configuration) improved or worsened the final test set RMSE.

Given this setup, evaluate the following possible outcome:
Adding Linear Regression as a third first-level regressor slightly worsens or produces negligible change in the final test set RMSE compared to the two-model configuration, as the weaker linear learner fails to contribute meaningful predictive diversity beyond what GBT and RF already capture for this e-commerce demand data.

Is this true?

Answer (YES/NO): NO